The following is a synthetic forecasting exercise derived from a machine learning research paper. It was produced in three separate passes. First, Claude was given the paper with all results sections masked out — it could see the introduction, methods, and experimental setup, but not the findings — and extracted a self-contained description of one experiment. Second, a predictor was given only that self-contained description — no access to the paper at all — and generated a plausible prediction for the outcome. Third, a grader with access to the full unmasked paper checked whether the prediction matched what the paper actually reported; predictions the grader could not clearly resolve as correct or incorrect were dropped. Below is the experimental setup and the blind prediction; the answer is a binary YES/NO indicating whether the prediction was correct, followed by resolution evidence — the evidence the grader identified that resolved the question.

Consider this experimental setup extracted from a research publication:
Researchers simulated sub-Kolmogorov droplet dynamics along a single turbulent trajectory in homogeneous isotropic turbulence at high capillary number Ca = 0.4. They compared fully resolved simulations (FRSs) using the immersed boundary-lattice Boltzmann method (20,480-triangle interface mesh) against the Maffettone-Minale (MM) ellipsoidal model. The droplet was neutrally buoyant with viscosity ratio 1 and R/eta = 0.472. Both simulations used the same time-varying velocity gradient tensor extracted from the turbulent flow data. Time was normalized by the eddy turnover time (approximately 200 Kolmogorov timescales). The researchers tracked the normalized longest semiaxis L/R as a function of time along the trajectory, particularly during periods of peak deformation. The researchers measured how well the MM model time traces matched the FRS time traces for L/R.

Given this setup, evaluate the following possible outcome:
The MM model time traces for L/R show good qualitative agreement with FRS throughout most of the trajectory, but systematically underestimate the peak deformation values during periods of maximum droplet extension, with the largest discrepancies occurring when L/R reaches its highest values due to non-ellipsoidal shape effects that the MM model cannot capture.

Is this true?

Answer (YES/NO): YES